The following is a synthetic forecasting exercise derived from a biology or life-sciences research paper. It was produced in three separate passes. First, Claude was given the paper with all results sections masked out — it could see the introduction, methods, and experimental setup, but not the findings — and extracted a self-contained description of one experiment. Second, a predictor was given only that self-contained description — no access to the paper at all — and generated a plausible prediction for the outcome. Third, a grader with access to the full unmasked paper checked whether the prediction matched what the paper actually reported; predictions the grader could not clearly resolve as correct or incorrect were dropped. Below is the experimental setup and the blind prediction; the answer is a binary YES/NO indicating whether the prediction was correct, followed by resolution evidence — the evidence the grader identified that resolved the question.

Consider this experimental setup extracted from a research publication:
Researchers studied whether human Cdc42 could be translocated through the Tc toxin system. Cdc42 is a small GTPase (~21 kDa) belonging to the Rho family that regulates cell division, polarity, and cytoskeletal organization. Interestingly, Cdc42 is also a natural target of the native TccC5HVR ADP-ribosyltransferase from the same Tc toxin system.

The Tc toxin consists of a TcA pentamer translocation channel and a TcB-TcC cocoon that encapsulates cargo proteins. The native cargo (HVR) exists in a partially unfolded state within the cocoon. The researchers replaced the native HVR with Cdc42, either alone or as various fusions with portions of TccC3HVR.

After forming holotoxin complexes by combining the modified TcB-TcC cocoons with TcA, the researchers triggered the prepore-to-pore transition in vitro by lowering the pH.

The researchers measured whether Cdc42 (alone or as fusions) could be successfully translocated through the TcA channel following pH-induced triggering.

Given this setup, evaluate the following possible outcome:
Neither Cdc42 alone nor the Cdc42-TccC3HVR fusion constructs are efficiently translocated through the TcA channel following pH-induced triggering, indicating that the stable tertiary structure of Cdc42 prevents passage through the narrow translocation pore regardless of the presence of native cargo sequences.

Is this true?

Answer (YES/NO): NO